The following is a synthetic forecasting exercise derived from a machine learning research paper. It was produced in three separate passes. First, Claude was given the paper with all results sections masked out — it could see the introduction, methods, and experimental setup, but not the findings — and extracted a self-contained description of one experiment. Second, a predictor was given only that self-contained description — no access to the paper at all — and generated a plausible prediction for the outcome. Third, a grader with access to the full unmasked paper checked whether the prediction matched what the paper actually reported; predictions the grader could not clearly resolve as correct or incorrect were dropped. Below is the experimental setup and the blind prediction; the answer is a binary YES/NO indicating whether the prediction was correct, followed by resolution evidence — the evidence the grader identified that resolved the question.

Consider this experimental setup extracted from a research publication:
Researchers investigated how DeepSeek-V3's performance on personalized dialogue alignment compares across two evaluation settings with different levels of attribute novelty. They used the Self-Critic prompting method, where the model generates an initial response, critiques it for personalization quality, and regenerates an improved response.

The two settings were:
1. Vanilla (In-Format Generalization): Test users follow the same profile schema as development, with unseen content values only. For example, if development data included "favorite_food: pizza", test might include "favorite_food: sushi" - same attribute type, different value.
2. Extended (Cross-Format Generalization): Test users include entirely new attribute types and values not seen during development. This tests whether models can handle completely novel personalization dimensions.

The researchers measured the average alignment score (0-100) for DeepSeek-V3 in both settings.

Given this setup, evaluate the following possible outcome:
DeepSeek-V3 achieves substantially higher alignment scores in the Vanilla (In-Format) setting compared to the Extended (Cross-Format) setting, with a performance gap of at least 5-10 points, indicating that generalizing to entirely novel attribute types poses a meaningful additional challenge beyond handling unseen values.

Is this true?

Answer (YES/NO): YES